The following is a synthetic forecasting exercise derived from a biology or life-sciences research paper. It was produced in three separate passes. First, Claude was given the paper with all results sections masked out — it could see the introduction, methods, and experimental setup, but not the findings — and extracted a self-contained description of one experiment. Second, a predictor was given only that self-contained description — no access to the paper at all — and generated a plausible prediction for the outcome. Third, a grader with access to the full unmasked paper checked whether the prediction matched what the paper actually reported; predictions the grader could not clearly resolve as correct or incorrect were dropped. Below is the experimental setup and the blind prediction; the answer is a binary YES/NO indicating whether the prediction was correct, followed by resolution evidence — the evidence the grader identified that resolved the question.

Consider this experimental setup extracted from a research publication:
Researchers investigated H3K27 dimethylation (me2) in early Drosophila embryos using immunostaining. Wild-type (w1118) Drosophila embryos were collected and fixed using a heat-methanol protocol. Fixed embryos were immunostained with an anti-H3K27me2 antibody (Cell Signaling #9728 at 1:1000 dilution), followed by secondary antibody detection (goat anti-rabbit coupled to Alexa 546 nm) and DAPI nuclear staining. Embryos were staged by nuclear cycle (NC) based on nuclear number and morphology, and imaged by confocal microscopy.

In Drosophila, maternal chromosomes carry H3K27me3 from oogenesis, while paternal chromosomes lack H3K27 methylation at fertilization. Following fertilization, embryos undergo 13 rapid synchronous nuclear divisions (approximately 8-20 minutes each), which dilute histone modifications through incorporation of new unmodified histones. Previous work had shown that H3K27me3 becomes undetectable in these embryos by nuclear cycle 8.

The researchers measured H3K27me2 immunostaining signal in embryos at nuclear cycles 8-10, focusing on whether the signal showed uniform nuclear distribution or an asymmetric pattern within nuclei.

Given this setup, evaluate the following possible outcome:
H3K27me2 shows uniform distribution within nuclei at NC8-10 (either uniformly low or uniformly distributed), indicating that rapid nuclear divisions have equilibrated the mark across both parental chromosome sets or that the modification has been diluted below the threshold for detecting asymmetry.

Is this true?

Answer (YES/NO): NO